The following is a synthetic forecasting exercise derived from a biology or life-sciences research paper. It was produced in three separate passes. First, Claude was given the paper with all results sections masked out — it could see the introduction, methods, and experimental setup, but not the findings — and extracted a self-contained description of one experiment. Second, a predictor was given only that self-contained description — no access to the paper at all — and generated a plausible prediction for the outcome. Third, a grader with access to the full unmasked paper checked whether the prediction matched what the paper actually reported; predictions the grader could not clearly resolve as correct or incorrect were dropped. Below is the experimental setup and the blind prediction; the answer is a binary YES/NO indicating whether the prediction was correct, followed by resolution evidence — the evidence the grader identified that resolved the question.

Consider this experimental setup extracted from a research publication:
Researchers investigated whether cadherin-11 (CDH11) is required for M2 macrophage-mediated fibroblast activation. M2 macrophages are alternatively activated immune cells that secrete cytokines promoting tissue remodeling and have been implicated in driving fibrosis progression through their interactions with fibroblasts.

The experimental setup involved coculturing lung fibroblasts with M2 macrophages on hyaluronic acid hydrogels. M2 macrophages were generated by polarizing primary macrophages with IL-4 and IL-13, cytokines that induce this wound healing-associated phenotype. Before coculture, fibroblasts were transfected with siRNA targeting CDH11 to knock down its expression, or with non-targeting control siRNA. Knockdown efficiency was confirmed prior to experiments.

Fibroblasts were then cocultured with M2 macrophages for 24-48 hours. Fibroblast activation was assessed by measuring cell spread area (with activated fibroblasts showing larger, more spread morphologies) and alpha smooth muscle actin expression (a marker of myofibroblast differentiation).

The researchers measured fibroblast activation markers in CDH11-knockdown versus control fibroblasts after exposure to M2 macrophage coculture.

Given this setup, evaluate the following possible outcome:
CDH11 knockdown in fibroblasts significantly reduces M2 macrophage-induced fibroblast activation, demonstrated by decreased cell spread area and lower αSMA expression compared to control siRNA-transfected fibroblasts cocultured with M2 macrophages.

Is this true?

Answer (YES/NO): NO